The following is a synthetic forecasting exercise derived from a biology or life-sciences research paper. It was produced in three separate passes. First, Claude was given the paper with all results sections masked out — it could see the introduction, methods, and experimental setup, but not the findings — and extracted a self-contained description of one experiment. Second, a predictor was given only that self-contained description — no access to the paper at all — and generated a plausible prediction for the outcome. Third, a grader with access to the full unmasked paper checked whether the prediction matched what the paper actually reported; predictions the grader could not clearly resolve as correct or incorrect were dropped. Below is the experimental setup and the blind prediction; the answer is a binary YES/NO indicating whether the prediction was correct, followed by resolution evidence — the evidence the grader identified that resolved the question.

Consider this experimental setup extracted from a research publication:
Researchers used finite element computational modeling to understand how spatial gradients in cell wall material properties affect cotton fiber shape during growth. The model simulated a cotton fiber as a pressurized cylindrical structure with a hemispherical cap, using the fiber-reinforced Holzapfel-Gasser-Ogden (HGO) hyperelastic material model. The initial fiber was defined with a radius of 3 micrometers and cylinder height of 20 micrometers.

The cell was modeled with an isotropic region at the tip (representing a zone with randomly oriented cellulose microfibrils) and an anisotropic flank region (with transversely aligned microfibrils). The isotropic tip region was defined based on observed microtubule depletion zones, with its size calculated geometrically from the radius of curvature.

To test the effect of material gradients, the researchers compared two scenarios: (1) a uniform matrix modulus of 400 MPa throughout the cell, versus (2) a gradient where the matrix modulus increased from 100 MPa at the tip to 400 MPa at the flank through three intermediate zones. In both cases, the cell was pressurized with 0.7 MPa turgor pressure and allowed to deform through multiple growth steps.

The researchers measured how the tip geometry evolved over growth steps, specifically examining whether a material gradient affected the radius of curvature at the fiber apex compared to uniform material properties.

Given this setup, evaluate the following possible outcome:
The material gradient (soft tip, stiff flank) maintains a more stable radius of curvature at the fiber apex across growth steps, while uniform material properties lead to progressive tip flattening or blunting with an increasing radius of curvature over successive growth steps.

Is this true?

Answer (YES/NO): NO